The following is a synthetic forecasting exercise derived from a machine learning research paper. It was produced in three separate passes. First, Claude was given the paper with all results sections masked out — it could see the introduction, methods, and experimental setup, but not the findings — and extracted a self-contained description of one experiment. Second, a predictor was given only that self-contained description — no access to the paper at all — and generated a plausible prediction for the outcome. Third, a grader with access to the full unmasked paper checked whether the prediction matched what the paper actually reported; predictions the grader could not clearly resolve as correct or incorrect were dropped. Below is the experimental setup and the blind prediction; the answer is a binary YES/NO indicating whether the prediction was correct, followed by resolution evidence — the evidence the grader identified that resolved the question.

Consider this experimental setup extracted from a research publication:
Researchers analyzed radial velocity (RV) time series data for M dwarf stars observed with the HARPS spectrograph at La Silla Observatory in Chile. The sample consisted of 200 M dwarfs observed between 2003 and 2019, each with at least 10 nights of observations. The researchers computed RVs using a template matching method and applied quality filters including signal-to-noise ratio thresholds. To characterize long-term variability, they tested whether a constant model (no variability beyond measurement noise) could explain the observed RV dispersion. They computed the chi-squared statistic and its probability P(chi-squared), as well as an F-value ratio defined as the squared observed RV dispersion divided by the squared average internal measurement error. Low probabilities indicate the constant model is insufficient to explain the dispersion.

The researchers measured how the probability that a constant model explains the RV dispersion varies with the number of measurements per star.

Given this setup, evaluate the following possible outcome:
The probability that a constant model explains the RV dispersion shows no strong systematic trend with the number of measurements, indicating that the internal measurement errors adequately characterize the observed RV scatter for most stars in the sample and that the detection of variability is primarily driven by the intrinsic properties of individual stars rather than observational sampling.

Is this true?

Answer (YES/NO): NO